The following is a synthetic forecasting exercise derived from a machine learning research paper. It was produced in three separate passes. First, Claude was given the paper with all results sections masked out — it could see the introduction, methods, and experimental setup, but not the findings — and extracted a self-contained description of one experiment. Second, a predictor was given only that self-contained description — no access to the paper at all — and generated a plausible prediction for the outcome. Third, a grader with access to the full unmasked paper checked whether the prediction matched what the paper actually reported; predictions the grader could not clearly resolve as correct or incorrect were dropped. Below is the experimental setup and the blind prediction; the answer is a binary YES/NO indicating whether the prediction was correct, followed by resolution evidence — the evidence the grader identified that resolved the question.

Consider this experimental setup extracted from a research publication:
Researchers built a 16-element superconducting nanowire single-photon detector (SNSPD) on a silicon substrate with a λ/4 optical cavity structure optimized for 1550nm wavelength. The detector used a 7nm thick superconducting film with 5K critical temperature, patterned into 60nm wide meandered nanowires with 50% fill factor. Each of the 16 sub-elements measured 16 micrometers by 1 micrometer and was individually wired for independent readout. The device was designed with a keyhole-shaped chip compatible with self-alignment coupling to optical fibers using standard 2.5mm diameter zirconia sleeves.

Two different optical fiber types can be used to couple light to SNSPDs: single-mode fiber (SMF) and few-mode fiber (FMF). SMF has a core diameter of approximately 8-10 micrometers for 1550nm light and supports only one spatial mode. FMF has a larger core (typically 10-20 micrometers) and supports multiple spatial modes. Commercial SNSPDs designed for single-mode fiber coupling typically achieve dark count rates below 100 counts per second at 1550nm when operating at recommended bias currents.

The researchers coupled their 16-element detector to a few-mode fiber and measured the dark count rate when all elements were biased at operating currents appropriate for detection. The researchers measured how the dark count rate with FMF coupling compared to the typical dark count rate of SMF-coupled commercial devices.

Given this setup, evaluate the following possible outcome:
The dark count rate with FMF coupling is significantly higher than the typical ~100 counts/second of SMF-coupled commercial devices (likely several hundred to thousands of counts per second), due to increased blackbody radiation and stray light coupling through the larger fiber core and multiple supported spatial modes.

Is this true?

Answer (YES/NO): NO